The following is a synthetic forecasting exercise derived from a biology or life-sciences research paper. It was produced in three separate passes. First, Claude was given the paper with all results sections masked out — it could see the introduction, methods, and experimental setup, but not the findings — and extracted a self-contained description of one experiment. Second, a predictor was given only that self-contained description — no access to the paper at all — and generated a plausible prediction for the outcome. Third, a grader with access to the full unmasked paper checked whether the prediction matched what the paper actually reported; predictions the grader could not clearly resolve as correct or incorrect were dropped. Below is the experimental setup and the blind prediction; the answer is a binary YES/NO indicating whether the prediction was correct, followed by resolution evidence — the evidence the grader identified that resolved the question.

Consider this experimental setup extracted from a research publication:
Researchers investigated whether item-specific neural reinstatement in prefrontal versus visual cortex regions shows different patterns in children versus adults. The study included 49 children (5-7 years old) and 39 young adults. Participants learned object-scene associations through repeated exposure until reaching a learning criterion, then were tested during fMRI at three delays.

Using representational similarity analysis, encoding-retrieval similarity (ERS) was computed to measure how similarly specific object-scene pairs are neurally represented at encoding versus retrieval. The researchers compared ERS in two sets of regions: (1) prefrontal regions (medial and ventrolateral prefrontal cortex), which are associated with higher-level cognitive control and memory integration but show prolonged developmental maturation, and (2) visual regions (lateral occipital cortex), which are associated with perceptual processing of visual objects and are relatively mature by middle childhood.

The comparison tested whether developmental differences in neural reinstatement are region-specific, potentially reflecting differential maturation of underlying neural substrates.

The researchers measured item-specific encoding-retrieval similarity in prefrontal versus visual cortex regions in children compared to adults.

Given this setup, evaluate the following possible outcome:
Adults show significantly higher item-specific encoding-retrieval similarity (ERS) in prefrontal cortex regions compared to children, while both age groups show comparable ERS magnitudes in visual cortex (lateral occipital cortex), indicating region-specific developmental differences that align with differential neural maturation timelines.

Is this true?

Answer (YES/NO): YES